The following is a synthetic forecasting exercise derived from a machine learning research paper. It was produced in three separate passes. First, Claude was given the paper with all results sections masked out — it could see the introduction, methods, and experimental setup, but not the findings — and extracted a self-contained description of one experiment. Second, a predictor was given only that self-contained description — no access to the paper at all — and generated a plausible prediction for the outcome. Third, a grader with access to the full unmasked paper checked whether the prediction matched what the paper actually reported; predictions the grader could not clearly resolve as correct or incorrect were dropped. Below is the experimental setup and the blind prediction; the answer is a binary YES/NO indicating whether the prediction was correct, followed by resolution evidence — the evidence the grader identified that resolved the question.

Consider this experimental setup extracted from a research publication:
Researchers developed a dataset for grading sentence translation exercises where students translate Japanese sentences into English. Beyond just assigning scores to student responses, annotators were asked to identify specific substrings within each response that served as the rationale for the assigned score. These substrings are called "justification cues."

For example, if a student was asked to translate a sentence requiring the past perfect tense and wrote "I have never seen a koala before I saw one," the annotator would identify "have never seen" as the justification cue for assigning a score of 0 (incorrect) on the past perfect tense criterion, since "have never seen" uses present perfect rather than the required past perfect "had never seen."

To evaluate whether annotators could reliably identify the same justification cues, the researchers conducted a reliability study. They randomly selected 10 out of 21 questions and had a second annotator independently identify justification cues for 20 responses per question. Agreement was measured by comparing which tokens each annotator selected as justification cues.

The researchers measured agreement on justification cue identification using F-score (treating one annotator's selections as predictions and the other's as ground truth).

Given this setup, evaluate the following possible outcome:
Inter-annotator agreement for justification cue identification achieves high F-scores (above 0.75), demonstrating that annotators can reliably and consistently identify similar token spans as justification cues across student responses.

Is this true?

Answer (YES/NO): YES